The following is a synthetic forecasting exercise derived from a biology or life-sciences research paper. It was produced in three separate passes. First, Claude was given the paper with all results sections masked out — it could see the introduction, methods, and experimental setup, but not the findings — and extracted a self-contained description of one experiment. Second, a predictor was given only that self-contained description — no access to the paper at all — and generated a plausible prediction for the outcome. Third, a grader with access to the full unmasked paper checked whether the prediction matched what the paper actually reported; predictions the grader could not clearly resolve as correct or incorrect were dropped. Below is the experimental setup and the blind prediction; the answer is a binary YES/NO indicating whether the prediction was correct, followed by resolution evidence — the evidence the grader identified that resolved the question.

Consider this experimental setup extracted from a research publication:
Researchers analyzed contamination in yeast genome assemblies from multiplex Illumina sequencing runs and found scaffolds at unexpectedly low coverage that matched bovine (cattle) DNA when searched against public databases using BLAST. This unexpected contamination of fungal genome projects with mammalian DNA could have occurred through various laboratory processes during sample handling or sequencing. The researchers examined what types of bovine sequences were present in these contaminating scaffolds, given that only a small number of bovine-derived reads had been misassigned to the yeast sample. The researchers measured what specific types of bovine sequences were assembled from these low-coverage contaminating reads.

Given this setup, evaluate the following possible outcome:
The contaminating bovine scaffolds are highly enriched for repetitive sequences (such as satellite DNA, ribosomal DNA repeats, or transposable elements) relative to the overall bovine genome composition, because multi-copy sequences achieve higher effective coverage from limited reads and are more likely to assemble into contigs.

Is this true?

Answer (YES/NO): YES